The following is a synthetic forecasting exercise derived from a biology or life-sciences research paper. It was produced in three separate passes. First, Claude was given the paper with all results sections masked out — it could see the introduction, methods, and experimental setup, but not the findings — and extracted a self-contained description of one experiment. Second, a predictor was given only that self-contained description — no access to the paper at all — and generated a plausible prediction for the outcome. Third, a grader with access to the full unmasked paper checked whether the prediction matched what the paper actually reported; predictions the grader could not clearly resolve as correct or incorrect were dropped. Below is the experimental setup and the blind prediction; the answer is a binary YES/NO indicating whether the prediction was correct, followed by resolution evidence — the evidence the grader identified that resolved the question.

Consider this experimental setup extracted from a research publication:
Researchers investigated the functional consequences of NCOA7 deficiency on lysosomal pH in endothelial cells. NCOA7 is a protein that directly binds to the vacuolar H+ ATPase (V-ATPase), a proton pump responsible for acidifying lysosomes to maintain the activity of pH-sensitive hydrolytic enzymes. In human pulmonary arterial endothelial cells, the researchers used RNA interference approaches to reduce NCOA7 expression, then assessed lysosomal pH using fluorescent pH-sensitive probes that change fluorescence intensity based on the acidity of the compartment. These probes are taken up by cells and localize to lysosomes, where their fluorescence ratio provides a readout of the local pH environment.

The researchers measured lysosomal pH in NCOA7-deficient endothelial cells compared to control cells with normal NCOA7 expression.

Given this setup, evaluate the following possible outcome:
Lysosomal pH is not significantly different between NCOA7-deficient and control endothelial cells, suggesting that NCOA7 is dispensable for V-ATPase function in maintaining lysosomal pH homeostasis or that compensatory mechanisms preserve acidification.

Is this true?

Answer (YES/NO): NO